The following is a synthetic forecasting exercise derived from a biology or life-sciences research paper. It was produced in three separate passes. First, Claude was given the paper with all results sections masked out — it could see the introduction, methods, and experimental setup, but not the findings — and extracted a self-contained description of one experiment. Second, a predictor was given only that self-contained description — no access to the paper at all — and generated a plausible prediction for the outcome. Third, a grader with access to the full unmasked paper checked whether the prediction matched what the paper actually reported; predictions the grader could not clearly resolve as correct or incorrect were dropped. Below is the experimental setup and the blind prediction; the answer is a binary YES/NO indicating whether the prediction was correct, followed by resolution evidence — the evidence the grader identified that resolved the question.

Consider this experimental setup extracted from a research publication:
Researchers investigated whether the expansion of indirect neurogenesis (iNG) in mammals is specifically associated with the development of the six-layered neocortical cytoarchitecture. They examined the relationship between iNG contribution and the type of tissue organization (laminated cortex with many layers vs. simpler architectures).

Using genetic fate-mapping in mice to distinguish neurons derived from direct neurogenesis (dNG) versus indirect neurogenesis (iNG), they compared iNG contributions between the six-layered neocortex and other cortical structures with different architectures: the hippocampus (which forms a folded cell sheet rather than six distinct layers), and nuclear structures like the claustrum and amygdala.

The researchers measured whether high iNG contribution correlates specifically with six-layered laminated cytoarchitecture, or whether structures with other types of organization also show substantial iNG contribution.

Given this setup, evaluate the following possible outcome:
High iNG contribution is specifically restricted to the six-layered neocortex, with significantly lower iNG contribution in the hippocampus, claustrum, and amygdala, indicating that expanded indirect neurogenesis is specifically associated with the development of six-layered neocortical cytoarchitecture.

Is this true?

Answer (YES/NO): NO